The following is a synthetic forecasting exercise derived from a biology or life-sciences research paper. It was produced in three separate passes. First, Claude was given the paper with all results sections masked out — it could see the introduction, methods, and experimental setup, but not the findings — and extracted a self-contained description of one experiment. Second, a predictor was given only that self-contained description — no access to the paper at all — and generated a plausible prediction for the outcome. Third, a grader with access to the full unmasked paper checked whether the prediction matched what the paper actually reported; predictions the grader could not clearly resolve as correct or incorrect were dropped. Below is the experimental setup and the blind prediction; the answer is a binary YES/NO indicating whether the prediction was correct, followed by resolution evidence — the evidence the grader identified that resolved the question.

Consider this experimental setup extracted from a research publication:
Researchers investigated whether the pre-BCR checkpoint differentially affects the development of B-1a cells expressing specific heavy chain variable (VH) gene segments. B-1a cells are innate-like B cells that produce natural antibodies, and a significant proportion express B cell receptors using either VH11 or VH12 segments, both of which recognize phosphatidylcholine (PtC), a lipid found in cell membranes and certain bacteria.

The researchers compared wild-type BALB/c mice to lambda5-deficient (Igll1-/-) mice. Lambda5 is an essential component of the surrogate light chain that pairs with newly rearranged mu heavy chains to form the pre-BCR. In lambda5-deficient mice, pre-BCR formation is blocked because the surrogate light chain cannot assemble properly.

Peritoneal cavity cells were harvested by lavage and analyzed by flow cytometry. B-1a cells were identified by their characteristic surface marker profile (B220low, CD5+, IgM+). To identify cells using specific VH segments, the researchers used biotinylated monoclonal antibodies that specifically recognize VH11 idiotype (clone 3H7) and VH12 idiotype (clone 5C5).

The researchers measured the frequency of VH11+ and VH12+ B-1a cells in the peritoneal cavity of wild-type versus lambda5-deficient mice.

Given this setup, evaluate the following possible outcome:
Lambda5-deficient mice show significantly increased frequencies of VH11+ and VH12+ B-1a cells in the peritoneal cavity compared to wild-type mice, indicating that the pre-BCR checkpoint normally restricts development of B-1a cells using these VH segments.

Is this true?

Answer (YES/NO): NO